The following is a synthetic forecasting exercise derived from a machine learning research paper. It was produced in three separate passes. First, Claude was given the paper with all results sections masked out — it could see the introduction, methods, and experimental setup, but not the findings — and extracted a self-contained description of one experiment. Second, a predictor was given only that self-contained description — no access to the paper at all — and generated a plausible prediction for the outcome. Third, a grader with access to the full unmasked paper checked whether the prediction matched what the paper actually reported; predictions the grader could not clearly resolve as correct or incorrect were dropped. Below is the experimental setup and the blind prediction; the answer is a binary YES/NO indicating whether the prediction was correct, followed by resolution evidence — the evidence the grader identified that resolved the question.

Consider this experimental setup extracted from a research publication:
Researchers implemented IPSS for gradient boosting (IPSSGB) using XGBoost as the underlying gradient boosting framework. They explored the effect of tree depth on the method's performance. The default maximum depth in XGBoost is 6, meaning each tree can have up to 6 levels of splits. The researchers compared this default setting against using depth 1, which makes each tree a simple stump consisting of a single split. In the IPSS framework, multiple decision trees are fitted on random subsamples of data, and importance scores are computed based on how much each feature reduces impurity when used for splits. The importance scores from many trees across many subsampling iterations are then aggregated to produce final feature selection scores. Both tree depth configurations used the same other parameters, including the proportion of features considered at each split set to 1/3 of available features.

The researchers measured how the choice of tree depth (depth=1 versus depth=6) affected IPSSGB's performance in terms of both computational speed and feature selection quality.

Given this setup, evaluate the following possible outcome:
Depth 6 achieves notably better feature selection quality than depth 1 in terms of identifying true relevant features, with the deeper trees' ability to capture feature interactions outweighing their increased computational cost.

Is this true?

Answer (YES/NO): NO